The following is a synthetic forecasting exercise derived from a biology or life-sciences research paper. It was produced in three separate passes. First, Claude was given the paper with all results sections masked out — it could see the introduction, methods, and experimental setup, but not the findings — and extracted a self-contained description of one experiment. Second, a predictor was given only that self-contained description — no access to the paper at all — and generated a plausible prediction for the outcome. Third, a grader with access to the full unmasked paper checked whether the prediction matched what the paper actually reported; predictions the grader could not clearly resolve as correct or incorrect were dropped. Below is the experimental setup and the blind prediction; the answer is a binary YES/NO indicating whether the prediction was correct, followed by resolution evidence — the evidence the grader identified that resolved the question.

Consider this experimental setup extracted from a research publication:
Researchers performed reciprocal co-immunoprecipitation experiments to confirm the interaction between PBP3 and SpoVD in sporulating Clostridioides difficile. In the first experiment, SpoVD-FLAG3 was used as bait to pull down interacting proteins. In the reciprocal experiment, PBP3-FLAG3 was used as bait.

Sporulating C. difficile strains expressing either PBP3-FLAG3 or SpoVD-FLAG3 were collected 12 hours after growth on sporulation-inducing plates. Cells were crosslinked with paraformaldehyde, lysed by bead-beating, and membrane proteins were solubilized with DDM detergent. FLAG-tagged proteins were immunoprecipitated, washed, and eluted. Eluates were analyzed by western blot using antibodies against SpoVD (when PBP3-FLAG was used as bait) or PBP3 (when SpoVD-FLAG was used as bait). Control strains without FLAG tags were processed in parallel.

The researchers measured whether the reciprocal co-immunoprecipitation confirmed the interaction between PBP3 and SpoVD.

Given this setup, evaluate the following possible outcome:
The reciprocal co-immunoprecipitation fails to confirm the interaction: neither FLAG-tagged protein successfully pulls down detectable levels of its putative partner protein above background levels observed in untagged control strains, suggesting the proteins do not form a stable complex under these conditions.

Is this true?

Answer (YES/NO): NO